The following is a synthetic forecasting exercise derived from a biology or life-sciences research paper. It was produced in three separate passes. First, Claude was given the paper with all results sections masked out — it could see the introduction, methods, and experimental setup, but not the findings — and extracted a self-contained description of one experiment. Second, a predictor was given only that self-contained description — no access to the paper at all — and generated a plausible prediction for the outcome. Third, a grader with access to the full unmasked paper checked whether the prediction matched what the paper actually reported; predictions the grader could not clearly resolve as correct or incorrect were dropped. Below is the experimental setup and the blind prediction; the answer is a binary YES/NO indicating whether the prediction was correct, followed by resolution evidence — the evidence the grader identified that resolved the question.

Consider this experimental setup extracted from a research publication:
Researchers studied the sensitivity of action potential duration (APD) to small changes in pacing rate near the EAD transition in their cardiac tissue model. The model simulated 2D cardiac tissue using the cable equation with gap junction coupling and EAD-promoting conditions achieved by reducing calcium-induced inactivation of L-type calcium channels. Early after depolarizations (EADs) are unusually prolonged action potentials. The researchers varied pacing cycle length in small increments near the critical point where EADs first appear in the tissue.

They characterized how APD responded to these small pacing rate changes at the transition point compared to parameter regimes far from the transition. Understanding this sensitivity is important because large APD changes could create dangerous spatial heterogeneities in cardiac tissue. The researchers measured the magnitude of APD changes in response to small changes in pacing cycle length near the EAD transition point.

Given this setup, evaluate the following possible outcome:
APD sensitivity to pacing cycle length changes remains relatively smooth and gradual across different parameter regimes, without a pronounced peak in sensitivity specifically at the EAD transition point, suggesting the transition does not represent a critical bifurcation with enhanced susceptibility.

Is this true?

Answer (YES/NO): NO